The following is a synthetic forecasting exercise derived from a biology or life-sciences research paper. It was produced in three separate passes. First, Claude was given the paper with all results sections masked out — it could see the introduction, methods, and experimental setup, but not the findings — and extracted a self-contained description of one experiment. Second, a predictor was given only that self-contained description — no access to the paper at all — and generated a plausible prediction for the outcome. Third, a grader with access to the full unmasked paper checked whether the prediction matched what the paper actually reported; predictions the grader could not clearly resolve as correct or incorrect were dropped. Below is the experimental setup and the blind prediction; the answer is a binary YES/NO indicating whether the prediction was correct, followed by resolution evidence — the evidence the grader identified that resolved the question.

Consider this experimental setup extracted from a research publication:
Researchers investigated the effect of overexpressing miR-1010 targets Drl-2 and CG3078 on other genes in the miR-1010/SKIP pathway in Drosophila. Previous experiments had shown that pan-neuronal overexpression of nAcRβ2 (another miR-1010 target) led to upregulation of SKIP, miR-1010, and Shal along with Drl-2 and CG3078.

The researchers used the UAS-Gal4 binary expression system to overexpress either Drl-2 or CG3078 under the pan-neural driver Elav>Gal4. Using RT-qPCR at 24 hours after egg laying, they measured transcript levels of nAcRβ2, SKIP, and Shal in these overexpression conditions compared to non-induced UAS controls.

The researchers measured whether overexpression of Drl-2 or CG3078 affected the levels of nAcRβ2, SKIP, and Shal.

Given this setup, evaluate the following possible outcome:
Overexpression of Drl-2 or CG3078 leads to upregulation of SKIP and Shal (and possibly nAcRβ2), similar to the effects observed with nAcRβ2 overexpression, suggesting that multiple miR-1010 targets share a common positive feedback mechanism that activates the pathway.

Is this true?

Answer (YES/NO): NO